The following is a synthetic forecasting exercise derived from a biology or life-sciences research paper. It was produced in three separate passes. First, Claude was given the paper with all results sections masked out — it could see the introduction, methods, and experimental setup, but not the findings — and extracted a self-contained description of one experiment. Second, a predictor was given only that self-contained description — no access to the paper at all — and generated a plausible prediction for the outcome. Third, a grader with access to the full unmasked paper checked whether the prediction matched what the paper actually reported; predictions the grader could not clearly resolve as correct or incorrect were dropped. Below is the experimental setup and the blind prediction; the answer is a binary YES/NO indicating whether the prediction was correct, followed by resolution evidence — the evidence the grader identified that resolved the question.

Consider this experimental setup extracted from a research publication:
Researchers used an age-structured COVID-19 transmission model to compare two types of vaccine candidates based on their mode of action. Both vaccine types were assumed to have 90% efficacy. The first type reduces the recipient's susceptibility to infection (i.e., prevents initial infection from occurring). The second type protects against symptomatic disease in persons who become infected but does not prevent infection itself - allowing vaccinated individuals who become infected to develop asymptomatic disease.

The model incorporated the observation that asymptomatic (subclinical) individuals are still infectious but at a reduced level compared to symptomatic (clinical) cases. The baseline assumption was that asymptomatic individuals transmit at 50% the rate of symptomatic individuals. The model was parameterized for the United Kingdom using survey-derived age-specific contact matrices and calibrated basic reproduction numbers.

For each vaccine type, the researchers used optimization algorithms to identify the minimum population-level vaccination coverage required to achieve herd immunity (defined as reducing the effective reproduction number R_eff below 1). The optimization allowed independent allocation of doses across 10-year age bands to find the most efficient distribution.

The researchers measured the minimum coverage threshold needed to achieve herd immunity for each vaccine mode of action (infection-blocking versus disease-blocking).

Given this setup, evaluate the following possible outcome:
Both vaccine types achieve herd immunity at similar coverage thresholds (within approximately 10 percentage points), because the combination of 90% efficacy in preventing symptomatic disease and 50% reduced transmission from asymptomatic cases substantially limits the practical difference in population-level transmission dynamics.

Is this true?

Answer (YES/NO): NO